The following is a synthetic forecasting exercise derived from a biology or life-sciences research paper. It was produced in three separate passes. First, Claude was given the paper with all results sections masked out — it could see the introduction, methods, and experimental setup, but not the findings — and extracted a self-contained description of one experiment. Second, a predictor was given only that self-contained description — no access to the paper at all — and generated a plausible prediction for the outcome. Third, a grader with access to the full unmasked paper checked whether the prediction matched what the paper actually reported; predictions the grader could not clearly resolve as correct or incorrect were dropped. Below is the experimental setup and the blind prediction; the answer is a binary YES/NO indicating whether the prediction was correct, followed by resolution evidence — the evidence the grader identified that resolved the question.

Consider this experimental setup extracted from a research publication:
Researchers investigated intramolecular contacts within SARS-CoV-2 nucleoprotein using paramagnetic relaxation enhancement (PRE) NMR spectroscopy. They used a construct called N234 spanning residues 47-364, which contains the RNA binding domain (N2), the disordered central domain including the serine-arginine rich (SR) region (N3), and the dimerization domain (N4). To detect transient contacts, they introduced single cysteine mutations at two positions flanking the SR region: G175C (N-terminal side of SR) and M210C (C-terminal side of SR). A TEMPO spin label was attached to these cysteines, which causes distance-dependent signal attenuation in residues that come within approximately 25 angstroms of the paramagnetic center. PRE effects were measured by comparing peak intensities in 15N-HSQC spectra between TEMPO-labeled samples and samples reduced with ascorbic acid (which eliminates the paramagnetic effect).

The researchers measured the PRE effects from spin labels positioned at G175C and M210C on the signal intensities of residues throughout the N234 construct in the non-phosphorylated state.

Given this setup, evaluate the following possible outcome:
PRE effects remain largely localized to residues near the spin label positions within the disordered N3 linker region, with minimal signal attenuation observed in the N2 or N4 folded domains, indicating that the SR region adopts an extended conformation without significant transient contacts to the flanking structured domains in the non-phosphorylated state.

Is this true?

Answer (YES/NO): NO